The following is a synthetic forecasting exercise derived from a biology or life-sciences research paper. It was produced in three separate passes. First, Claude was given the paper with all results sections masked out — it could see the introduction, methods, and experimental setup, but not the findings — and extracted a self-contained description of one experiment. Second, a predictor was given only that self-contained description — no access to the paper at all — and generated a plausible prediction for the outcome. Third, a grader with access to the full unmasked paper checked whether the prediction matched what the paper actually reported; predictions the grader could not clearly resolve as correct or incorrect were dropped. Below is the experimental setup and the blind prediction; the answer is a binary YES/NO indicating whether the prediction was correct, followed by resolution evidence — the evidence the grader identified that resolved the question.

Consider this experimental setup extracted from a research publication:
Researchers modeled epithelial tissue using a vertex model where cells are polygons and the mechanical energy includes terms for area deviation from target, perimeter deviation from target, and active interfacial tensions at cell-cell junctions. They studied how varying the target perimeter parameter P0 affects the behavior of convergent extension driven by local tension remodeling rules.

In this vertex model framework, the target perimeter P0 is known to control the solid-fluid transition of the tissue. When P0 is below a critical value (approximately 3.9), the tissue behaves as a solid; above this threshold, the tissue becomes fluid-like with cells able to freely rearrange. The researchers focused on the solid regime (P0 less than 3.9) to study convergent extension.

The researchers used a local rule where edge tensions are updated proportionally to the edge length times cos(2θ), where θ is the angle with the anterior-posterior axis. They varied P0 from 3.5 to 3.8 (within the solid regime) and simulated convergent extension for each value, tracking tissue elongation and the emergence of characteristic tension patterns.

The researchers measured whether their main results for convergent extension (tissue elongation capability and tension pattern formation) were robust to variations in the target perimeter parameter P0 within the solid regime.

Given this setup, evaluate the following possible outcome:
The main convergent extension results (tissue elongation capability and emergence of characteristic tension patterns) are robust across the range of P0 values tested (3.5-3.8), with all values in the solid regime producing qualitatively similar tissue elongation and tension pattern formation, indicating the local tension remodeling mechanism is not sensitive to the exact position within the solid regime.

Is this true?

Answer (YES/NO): YES